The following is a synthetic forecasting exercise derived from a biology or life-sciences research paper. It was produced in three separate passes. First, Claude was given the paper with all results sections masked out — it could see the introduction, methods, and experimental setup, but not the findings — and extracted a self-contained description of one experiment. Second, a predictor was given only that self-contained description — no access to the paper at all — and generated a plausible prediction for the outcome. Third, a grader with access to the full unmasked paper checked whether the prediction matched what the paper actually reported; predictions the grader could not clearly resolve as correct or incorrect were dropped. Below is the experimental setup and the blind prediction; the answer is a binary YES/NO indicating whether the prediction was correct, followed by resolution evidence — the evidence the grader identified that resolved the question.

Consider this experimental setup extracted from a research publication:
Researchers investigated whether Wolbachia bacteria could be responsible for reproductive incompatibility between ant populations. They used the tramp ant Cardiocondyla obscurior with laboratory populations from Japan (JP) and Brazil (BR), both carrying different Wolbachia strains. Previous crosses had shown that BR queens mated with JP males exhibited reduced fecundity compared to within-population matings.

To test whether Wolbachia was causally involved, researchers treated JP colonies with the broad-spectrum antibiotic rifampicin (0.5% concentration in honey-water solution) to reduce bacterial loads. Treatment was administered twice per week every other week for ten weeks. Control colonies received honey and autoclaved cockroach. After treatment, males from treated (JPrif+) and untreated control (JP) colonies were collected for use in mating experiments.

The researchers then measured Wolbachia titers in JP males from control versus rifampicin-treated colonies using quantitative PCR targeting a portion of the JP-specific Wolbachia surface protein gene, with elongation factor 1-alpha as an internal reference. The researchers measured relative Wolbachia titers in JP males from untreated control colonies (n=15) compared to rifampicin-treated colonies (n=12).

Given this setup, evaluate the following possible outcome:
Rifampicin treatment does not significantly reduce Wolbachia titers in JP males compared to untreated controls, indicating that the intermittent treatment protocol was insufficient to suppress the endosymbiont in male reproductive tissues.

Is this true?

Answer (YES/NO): NO